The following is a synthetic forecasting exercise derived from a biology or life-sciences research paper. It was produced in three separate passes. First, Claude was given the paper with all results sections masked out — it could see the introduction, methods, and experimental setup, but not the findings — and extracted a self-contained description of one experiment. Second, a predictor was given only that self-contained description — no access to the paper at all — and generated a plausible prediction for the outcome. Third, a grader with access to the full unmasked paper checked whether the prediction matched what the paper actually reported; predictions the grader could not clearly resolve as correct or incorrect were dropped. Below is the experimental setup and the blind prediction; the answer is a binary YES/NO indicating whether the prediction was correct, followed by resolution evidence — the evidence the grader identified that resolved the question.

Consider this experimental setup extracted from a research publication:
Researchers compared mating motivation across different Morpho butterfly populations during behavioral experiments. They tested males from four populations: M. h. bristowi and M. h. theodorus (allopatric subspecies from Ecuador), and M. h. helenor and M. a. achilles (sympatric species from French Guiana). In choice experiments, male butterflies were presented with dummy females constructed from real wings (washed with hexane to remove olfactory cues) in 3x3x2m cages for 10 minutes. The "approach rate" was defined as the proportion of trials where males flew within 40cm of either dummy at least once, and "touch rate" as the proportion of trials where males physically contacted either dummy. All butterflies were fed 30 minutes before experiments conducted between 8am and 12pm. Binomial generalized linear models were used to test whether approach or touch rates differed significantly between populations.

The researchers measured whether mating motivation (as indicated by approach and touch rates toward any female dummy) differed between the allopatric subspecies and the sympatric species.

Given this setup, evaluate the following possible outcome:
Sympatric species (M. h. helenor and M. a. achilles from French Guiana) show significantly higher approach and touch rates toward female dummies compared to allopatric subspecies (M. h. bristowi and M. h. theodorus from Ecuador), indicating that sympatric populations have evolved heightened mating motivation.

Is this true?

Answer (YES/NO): NO